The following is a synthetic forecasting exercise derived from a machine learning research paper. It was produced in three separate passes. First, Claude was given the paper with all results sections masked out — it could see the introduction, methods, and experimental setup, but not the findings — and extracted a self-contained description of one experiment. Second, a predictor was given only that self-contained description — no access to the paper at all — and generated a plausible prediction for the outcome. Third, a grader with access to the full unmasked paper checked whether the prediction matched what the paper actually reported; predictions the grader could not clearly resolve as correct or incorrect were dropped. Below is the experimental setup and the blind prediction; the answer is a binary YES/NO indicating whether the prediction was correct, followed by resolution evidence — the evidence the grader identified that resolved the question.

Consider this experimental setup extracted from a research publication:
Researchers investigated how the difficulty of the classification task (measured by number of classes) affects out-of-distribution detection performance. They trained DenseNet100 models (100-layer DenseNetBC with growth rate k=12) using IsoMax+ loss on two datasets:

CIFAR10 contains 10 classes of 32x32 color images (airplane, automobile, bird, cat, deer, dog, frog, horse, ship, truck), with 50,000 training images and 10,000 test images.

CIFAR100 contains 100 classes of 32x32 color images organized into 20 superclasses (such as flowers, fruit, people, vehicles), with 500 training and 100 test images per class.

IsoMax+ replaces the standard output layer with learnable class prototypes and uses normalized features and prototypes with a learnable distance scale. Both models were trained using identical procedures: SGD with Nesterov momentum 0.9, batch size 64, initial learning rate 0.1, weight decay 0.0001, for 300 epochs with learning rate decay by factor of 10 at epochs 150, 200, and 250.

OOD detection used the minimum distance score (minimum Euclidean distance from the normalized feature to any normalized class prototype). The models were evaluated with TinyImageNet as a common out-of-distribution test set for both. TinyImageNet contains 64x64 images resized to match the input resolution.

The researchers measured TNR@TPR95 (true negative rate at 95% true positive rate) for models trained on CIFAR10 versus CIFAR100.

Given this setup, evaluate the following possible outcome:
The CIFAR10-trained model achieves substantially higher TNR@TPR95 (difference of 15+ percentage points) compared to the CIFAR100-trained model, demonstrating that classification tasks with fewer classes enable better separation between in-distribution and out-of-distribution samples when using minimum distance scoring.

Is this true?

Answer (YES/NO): NO